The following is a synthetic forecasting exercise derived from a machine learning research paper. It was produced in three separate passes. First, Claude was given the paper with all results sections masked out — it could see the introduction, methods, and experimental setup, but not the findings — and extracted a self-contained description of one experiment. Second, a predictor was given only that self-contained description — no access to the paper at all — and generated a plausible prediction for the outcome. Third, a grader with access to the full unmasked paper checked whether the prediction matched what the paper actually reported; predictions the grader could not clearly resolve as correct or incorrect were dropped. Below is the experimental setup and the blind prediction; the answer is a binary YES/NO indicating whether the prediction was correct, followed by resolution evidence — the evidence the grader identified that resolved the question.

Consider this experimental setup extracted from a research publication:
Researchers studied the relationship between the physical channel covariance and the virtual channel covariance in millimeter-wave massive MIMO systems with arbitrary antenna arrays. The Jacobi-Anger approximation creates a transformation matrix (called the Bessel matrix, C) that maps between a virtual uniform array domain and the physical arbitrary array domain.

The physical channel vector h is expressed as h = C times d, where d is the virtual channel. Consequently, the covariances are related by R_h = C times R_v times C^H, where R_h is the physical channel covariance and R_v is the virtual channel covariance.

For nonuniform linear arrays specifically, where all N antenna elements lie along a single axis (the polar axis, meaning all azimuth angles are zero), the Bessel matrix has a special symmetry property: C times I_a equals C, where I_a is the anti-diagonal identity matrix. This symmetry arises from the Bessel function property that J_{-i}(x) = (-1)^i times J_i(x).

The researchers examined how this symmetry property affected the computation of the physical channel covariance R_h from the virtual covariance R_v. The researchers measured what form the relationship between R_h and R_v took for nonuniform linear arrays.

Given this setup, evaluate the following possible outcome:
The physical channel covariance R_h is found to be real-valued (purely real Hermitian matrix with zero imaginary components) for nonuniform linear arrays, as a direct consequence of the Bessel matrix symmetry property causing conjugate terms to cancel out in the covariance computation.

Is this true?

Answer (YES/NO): NO